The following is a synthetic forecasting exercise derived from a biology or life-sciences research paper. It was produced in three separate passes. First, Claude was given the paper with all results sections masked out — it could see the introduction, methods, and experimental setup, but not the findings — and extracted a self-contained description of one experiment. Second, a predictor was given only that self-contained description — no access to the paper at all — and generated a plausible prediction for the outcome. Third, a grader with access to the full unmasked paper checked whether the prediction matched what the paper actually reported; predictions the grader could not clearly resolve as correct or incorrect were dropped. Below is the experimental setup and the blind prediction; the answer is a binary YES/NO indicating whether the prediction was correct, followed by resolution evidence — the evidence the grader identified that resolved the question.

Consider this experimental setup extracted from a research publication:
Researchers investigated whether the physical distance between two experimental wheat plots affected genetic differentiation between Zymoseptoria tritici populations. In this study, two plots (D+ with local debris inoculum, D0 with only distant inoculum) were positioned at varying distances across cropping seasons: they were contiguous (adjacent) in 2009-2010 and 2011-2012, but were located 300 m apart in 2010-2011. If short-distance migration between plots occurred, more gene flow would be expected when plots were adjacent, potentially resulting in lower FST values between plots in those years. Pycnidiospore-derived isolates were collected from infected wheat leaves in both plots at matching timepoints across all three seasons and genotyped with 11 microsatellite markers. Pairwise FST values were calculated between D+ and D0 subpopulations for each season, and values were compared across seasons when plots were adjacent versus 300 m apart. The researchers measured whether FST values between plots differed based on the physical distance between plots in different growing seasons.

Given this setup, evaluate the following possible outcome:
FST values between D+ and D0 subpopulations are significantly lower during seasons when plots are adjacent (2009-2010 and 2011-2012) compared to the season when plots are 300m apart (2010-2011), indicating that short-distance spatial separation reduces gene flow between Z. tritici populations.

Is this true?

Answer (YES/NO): NO